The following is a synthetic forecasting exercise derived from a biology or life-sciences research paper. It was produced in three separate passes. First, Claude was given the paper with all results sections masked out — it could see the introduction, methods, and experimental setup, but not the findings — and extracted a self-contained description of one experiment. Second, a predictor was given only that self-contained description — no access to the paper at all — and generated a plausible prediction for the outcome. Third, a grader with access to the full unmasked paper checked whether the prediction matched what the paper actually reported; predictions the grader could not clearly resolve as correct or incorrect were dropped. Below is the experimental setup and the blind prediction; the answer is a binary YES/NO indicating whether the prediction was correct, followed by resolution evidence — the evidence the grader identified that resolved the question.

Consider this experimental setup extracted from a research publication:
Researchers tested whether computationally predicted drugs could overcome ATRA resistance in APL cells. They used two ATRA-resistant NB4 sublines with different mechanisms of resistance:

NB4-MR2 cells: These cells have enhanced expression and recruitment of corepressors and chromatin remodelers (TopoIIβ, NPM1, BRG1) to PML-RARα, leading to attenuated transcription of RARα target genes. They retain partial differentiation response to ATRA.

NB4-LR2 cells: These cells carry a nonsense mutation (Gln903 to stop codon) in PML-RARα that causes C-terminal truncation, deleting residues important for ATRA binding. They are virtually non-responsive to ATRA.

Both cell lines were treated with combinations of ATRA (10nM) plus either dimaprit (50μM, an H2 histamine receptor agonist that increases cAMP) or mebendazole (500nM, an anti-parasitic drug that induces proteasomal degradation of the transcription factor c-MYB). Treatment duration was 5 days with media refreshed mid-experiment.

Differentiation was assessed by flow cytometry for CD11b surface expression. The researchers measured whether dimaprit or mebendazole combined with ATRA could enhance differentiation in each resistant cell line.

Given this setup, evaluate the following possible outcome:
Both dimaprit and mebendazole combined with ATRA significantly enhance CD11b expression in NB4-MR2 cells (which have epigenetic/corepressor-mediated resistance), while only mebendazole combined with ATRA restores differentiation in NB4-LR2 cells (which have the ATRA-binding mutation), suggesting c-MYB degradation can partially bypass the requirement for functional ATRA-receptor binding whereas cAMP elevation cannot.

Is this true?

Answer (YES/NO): NO